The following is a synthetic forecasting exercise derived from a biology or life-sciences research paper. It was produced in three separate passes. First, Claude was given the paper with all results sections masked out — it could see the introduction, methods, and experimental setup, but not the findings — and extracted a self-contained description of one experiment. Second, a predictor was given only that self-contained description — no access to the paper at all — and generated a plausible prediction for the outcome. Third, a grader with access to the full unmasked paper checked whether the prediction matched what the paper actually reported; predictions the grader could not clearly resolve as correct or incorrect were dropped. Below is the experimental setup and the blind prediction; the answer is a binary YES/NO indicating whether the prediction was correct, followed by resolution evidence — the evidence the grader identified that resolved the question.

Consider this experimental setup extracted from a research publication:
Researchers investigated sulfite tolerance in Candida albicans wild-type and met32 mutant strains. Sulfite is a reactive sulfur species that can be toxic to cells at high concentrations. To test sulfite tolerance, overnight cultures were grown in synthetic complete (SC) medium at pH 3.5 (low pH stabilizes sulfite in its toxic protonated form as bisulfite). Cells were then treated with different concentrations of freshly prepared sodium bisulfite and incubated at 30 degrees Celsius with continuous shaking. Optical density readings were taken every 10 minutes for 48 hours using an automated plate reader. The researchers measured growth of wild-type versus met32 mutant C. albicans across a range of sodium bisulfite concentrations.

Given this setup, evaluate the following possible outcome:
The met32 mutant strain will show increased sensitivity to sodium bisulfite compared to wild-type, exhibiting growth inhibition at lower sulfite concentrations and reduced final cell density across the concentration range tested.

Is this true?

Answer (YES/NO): YES